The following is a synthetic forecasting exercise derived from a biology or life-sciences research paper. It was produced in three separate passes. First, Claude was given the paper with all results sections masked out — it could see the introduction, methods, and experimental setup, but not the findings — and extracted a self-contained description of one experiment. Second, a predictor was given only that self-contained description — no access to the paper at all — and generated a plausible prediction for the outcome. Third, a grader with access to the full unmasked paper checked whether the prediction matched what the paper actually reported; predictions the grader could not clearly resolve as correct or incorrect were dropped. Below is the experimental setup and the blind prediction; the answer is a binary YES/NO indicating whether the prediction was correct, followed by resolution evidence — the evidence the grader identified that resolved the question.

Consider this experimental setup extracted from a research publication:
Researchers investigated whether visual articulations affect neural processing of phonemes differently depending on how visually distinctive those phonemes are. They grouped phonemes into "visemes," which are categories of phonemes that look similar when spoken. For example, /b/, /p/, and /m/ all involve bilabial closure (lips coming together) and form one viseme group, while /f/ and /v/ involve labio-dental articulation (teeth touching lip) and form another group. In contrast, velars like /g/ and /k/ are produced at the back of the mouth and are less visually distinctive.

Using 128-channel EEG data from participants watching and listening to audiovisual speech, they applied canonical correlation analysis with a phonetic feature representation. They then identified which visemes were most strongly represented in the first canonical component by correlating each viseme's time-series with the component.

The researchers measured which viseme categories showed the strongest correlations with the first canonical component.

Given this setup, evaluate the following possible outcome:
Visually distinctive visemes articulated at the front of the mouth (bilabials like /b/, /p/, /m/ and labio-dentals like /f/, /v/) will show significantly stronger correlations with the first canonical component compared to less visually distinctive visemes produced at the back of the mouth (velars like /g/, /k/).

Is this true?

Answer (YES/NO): YES